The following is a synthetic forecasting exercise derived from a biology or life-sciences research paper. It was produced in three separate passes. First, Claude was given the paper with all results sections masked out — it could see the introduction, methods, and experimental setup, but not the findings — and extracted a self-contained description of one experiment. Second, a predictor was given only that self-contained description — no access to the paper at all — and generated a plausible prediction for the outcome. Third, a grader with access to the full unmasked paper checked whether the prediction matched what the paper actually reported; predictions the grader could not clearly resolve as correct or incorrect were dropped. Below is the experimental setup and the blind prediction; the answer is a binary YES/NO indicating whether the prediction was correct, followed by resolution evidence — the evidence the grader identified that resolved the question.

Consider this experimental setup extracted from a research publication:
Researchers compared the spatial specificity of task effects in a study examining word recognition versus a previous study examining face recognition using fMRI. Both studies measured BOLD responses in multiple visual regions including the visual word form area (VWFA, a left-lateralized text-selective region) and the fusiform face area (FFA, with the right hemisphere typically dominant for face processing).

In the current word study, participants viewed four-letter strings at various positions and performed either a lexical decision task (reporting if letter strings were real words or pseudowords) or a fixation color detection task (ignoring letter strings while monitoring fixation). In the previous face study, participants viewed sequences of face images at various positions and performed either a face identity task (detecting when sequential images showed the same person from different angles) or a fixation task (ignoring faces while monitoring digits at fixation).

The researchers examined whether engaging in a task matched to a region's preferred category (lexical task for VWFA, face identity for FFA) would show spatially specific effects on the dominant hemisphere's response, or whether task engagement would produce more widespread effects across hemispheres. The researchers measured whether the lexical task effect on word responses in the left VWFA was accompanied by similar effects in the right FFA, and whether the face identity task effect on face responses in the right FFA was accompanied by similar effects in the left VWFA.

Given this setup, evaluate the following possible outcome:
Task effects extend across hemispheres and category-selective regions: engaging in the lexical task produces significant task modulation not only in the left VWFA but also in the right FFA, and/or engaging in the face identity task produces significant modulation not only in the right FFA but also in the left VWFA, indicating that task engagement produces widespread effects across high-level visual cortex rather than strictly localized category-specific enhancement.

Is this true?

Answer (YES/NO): YES